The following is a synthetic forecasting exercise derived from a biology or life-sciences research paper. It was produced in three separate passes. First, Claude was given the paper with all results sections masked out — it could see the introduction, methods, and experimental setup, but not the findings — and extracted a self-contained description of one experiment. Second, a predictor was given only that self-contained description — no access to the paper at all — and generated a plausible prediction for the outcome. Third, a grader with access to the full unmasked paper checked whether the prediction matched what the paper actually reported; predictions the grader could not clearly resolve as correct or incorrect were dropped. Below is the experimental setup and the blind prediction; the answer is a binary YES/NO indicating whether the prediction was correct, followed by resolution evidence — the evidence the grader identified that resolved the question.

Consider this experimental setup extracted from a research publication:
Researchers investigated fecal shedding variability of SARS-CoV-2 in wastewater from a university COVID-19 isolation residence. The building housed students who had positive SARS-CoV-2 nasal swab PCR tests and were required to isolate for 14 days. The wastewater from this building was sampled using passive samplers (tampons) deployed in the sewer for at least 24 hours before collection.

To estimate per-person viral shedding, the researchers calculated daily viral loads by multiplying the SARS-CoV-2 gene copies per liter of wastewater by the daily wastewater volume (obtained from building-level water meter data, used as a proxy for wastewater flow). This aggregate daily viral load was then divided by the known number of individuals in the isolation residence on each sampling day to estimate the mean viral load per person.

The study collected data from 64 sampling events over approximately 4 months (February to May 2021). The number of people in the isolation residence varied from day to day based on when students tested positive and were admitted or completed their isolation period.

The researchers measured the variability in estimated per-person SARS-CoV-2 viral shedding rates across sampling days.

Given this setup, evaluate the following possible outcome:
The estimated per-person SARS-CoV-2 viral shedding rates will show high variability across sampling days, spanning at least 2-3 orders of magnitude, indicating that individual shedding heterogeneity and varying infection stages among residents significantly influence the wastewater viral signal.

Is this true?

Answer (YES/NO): YES